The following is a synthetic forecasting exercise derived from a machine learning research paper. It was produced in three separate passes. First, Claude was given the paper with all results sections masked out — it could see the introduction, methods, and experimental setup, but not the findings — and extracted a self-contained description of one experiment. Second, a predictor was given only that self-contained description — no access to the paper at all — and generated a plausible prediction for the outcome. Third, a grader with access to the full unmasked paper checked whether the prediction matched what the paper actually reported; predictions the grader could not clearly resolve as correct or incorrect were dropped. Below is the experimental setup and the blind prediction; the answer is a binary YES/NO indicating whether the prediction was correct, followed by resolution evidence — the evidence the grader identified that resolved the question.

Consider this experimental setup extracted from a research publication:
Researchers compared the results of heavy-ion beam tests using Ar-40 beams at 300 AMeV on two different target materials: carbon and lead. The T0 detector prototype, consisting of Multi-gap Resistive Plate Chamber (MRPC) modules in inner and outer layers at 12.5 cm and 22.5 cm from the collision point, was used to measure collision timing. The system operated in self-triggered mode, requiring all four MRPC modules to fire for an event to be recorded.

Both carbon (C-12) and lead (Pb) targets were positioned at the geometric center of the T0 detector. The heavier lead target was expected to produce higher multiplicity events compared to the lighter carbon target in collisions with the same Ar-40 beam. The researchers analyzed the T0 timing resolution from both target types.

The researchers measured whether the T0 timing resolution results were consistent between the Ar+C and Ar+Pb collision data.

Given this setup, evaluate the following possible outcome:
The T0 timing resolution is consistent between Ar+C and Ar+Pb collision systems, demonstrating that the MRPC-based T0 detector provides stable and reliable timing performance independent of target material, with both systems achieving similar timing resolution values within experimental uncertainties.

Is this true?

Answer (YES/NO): YES